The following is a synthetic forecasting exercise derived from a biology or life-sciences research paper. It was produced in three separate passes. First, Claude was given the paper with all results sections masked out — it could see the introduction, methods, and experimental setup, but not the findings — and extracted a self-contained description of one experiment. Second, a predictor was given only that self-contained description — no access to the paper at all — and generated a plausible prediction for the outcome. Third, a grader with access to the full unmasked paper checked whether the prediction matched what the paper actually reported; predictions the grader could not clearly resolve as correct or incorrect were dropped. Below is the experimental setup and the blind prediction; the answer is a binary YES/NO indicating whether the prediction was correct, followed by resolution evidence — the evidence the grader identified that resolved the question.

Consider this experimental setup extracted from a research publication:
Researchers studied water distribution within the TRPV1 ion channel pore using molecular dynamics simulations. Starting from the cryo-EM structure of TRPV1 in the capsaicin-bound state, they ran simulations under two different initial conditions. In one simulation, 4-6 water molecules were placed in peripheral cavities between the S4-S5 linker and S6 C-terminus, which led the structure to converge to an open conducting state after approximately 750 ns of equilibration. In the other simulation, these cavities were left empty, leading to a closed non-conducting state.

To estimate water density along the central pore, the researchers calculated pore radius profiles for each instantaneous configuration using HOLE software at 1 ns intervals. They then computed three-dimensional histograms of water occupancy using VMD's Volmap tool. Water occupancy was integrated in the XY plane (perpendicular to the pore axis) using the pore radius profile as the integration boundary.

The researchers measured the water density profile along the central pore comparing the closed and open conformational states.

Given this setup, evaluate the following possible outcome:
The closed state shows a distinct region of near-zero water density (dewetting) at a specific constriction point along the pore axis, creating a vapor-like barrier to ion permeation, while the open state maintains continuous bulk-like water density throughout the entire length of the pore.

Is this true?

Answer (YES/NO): NO